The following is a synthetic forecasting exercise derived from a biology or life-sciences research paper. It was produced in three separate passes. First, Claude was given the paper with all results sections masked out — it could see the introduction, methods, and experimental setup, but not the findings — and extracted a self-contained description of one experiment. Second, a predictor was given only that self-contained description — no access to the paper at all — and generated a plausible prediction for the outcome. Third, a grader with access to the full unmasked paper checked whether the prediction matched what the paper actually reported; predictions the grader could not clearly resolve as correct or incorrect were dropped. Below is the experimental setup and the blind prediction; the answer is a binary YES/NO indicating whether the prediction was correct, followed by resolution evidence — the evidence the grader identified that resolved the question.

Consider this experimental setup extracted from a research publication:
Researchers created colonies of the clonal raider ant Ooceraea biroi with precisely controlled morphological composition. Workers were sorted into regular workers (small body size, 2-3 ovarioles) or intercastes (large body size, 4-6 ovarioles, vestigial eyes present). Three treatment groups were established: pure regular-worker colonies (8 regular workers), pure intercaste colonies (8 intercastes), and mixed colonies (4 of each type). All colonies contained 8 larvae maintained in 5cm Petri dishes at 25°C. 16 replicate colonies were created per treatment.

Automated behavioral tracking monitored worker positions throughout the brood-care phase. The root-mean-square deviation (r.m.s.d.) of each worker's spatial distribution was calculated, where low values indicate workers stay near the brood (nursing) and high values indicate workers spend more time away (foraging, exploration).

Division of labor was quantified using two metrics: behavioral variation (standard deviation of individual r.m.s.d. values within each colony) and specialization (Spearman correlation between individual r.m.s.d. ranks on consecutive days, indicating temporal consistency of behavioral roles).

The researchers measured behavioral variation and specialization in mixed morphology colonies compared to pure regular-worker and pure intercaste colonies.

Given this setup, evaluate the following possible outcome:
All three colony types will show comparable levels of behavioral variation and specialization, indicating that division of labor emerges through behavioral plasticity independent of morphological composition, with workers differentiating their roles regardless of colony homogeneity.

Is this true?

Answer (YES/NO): NO